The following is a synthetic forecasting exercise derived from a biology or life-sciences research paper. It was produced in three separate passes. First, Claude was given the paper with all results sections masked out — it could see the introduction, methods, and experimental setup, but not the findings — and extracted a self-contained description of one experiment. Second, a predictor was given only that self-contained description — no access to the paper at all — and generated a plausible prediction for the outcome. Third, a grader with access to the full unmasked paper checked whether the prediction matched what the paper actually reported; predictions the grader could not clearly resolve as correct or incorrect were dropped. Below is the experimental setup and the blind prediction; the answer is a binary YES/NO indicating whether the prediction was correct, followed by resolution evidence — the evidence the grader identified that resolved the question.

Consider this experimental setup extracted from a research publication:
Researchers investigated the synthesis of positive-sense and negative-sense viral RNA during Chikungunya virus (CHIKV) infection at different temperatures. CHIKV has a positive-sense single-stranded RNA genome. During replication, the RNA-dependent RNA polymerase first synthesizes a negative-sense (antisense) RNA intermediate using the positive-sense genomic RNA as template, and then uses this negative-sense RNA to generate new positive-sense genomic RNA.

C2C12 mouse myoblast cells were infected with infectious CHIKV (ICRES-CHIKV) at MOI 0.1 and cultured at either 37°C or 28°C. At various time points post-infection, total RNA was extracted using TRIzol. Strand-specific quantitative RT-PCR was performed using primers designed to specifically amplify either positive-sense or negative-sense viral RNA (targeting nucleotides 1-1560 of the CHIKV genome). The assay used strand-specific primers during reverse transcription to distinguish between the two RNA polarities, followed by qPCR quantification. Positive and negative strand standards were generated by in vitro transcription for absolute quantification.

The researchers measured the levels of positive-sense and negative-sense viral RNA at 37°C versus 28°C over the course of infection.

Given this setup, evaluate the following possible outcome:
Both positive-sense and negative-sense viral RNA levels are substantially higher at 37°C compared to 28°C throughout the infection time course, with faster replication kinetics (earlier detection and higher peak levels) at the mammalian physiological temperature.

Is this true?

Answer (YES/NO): NO